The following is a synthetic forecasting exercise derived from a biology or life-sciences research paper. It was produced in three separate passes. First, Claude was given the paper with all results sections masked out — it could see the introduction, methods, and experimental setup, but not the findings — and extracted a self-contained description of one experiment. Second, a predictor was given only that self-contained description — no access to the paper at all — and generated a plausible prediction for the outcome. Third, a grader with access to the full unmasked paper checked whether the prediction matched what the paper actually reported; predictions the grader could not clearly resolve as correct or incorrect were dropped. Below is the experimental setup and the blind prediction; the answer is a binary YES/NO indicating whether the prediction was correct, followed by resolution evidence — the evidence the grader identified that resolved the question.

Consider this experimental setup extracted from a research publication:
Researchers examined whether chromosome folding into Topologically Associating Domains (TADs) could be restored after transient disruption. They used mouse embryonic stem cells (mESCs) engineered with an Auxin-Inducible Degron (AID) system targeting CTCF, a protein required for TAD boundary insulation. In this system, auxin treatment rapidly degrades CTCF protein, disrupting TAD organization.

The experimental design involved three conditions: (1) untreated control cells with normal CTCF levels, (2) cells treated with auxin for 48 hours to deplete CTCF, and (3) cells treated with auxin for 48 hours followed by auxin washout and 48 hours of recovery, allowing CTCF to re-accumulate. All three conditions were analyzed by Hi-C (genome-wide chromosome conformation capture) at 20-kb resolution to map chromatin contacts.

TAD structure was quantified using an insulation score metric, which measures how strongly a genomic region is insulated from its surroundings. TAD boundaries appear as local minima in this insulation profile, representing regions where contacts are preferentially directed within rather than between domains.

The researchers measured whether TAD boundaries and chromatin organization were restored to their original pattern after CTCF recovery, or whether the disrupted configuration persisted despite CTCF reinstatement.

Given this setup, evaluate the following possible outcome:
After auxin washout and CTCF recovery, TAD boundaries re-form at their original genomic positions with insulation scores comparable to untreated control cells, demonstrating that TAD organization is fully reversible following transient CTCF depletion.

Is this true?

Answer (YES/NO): YES